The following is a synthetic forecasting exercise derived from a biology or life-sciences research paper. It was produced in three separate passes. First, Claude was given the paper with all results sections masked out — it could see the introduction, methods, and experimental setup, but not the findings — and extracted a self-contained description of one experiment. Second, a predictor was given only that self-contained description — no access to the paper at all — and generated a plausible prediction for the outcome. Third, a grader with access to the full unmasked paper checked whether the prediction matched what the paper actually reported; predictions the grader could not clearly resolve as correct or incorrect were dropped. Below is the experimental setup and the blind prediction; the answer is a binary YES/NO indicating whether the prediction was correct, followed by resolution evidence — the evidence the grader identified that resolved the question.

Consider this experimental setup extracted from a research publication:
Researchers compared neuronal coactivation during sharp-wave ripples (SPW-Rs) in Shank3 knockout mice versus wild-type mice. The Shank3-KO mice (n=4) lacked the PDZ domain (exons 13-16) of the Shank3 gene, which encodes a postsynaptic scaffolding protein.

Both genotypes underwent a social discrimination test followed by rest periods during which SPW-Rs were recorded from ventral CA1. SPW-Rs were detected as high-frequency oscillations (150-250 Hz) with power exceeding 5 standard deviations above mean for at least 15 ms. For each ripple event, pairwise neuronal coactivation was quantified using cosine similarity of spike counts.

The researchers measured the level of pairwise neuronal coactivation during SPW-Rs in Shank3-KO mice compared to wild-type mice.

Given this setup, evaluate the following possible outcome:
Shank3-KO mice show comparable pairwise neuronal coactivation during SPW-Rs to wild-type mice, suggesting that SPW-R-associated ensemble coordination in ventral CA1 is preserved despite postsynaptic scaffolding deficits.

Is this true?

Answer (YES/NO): YES